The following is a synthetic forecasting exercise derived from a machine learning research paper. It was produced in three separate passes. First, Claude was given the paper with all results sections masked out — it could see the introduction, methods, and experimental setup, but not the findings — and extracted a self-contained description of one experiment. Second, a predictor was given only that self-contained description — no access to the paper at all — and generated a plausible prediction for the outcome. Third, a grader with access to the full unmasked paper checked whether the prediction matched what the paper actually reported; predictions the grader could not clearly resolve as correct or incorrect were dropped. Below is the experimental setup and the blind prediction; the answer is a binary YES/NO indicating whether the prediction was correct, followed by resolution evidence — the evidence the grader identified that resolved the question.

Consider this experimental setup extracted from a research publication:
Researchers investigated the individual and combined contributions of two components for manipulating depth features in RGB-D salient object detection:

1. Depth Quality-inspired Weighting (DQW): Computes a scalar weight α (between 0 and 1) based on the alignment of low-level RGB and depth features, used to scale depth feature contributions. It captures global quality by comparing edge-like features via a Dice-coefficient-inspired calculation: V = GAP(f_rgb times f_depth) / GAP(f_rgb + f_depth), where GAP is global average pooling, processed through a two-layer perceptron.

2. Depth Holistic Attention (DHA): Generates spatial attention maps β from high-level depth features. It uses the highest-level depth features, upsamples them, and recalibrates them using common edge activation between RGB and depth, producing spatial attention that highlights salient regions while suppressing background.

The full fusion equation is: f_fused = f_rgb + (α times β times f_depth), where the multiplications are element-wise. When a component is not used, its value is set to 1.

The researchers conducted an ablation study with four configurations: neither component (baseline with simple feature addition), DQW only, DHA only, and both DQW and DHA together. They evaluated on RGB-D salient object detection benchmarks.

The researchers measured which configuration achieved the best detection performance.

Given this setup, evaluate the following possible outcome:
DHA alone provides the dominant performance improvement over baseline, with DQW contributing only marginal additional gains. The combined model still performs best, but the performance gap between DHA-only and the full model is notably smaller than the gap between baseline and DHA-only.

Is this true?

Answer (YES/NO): NO